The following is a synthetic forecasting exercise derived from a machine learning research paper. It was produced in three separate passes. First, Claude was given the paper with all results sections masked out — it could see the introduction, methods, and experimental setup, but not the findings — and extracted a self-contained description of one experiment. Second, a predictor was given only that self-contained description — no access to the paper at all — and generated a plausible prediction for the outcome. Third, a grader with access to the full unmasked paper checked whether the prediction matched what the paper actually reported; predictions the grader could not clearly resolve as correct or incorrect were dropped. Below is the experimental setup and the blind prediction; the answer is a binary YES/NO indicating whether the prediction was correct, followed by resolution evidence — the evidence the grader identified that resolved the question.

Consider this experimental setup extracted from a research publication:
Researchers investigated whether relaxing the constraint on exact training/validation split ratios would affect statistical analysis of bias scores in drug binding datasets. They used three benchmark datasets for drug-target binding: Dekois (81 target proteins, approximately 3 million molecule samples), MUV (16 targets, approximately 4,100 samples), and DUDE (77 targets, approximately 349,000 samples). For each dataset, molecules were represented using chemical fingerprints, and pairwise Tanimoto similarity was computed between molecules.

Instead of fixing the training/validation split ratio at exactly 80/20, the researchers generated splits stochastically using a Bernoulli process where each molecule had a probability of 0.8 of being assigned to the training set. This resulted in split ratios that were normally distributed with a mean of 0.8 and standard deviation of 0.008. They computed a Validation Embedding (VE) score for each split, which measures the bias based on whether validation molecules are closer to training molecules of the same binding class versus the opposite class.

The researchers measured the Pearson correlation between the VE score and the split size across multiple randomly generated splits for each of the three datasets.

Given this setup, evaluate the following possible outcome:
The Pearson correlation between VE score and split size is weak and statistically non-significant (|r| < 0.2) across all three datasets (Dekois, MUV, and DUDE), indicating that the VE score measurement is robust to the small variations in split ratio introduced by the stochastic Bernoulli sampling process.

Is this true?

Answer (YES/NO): YES